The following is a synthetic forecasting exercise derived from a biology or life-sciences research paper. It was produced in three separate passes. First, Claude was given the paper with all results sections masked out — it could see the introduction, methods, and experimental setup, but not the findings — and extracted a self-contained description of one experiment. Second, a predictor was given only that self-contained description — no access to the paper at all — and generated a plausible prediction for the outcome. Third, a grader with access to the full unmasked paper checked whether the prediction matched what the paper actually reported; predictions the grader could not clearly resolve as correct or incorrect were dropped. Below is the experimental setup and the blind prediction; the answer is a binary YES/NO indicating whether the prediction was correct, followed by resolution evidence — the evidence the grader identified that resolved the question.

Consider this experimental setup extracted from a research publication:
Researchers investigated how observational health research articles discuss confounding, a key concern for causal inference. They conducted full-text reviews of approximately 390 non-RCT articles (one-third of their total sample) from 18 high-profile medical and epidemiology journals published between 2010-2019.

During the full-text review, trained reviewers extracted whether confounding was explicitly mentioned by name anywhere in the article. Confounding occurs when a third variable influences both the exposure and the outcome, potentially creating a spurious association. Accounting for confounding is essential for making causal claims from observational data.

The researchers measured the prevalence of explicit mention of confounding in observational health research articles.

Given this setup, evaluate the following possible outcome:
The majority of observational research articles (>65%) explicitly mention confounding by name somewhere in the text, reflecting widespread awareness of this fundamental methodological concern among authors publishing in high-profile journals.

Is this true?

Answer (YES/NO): YES